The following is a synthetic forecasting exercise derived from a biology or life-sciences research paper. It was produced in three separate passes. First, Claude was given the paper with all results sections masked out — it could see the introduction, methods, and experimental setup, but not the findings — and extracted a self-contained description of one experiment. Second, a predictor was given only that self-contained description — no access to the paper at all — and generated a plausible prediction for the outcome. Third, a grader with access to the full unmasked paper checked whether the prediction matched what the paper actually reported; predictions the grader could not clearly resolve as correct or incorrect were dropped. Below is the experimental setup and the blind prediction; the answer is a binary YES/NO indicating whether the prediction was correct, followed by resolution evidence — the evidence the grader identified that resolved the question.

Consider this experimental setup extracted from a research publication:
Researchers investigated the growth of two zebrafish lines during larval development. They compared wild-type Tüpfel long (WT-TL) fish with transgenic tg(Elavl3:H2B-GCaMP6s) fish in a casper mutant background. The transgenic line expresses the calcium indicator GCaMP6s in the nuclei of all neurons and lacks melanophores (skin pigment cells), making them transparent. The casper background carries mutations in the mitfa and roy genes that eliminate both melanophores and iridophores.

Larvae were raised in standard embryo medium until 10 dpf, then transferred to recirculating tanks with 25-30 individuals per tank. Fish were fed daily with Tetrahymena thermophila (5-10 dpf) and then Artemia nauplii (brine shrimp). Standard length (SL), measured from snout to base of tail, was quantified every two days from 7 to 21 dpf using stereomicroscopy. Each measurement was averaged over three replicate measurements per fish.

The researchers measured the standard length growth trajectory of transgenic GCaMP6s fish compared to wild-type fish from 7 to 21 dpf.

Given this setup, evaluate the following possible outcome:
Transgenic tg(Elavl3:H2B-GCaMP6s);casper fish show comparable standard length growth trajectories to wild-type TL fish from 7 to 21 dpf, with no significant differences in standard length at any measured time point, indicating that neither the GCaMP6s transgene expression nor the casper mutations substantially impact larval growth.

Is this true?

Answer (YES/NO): NO